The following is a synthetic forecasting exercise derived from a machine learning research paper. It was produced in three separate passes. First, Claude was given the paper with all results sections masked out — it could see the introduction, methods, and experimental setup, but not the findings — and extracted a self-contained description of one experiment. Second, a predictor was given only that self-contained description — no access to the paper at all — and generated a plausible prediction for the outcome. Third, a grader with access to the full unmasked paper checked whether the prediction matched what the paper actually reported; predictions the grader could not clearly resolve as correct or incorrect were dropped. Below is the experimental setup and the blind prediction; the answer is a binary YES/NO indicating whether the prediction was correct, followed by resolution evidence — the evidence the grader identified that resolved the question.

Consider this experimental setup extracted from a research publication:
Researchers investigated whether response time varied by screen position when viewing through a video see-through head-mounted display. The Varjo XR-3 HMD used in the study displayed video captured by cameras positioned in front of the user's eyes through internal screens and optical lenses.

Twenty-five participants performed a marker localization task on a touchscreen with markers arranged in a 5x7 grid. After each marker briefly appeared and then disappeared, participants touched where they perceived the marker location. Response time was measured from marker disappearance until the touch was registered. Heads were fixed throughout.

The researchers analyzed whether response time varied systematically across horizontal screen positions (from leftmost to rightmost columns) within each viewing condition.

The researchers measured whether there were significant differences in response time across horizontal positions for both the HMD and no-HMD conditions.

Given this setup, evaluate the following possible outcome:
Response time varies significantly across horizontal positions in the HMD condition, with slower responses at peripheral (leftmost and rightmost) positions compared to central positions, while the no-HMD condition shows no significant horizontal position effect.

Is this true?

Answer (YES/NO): YES